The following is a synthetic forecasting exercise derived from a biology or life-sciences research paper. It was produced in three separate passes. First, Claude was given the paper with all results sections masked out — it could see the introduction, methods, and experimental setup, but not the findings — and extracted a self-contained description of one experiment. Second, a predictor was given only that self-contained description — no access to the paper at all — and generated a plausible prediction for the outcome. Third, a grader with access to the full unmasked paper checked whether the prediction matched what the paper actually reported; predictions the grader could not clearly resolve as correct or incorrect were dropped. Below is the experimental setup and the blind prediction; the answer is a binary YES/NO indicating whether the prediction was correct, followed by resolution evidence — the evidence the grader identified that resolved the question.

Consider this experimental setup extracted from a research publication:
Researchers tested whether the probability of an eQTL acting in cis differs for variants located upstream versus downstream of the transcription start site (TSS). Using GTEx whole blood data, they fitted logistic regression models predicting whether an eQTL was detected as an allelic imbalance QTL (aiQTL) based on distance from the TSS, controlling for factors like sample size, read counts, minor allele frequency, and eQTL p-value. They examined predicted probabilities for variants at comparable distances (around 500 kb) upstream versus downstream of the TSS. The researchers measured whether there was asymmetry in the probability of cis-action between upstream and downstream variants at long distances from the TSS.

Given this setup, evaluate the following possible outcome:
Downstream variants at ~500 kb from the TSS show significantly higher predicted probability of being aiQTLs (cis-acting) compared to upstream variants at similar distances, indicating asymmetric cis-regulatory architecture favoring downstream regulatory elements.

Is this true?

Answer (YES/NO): YES